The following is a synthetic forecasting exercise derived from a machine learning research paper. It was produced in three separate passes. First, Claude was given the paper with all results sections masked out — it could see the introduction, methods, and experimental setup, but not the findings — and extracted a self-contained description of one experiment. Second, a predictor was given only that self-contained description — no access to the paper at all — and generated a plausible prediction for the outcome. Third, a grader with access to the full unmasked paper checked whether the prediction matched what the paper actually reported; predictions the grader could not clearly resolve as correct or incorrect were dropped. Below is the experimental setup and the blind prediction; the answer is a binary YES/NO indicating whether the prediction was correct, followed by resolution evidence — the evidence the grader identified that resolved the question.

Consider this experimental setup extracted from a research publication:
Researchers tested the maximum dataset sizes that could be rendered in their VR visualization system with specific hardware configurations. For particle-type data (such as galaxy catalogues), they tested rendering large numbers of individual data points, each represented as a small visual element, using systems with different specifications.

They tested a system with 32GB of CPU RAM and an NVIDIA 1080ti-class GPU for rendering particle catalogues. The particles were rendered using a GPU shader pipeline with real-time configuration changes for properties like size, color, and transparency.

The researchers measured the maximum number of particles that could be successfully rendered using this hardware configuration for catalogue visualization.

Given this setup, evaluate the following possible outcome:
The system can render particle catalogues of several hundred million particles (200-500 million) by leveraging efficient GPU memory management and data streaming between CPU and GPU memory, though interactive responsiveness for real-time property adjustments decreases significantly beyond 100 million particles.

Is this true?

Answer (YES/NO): NO